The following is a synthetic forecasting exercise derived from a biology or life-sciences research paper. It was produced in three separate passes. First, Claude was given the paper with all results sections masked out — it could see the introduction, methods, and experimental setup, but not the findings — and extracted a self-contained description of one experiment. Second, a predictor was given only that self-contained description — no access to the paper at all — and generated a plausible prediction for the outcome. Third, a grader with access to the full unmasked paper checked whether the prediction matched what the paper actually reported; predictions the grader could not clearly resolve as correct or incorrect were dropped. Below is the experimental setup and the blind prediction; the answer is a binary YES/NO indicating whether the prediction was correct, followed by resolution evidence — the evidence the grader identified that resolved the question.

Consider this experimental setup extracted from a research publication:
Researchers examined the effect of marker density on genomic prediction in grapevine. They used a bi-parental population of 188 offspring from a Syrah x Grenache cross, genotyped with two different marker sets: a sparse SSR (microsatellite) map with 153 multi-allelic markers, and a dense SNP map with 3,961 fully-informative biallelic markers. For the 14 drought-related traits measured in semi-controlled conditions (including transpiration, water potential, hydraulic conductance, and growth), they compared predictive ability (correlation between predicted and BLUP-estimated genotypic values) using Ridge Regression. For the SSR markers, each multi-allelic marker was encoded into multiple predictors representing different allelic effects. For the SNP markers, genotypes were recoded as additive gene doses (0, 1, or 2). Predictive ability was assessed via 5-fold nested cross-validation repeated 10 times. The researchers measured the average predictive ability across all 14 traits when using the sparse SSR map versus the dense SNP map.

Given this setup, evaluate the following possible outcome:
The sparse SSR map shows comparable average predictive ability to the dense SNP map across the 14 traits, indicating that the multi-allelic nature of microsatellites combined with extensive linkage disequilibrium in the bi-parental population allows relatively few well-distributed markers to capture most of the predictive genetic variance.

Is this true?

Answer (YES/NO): NO